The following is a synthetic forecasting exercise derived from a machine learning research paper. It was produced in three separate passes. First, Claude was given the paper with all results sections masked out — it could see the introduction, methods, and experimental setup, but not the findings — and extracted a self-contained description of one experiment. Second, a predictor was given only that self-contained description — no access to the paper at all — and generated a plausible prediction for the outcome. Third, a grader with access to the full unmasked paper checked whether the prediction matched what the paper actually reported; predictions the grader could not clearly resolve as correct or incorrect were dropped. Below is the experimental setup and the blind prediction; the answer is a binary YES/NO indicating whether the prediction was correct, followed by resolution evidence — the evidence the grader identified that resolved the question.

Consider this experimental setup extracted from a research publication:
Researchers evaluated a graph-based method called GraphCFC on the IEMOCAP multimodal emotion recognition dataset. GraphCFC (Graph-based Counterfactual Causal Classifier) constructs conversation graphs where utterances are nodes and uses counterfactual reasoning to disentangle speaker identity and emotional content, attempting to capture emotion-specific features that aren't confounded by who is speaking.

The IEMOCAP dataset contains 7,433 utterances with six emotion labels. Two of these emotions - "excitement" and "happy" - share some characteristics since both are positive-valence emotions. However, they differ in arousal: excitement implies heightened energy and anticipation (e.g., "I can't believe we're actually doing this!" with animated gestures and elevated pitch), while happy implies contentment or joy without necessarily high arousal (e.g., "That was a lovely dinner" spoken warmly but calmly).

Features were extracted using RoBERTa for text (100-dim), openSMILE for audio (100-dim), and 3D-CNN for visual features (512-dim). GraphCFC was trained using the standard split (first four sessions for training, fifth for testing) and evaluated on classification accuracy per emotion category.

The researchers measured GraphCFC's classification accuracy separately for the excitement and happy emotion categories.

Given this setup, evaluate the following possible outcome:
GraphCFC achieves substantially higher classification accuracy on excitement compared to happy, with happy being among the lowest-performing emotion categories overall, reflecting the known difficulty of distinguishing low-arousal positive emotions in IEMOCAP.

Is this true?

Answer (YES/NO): YES